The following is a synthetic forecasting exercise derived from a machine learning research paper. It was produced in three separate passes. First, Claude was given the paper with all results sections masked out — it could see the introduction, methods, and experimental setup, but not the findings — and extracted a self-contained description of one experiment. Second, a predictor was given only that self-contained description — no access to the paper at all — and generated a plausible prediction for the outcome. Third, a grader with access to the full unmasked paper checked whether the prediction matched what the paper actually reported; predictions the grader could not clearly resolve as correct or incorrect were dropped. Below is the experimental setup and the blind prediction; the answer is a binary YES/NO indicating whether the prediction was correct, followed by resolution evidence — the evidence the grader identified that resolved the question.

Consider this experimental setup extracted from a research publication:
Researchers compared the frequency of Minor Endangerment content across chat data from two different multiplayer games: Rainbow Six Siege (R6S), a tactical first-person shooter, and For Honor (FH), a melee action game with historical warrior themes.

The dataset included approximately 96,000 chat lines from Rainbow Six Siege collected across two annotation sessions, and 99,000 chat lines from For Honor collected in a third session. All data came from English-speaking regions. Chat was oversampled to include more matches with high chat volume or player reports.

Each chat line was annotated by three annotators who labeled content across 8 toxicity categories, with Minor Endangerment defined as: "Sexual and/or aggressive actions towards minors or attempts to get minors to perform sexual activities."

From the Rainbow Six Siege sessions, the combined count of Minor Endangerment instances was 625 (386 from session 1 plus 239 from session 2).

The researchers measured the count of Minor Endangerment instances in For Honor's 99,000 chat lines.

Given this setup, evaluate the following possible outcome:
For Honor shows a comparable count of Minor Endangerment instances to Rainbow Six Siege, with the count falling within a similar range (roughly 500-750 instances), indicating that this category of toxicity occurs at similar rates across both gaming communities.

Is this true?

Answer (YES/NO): NO